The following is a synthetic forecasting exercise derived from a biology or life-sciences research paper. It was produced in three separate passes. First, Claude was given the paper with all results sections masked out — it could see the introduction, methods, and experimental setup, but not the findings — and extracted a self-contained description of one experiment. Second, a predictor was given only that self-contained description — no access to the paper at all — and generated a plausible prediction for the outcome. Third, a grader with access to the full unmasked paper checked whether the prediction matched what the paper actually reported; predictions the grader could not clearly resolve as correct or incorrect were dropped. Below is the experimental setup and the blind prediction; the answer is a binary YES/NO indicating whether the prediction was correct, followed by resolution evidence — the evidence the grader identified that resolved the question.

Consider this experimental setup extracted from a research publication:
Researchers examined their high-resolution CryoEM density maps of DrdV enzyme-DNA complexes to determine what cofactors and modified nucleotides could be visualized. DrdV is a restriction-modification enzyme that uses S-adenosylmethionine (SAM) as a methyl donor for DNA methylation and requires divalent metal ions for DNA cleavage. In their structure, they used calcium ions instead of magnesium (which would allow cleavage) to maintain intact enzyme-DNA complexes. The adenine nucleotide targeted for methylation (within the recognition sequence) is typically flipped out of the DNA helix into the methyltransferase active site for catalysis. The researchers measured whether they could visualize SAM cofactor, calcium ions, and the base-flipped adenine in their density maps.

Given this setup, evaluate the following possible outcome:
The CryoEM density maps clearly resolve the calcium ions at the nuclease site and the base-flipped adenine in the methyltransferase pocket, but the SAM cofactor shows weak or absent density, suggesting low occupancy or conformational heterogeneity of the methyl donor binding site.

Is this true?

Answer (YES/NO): NO